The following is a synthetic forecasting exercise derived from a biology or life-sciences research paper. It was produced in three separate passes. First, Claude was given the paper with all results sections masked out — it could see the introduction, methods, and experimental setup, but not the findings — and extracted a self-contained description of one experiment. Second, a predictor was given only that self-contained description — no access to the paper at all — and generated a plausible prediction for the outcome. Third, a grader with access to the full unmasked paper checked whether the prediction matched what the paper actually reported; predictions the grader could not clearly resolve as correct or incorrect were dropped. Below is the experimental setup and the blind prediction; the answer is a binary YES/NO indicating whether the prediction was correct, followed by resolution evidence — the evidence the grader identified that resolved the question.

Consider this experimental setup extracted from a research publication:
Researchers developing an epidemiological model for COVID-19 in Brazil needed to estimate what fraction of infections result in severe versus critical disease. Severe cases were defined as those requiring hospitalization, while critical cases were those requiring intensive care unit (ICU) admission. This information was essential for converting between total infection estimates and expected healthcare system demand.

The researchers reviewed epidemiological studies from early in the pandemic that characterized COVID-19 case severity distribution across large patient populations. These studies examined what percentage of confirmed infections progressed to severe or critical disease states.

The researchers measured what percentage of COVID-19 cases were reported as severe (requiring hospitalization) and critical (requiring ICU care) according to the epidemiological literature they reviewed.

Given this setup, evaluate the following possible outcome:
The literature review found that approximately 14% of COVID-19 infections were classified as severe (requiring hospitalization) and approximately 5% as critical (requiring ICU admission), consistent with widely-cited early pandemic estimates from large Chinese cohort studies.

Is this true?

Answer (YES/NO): YES